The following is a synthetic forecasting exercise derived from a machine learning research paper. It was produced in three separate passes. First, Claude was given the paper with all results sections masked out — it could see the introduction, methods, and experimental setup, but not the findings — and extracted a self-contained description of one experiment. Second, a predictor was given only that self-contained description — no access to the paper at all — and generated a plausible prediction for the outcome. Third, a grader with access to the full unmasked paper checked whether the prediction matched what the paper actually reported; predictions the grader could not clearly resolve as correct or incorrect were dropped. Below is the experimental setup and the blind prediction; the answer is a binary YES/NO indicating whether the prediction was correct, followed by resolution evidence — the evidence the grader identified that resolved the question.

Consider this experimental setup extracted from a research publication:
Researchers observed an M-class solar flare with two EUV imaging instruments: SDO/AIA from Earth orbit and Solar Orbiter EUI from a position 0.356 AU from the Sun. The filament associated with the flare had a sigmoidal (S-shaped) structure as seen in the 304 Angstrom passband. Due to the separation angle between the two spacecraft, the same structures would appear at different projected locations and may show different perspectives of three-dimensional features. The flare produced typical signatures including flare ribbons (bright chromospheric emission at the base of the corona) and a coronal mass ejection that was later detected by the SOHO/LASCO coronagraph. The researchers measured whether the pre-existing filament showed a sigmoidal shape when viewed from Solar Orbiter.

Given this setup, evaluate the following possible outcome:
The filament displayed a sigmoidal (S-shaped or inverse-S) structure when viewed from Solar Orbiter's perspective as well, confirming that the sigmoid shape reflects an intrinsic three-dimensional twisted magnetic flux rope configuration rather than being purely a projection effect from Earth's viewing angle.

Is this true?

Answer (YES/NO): YES